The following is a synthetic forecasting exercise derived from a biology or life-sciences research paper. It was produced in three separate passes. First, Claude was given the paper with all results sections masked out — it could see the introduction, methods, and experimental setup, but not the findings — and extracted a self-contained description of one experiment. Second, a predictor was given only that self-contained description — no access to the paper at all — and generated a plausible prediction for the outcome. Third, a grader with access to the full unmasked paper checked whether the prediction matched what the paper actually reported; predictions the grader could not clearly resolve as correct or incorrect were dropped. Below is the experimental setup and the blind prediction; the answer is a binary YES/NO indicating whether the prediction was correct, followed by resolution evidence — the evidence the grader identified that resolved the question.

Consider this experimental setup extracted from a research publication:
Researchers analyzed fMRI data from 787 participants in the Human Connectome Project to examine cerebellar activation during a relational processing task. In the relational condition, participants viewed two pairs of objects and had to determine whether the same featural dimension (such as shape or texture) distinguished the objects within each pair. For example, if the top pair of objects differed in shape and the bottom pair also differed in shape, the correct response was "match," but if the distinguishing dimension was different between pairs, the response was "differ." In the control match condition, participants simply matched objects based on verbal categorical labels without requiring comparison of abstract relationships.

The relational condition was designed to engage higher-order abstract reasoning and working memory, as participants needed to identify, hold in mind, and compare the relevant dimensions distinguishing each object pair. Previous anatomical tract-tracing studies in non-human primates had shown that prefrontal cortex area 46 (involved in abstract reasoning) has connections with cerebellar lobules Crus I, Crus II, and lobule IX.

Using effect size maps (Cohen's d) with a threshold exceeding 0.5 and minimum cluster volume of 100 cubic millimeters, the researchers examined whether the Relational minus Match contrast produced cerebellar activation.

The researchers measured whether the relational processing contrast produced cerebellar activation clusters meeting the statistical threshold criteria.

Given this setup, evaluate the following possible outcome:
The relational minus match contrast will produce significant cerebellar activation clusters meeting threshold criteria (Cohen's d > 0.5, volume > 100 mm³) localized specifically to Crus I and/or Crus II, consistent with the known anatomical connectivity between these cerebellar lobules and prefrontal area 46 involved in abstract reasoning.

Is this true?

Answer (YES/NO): NO